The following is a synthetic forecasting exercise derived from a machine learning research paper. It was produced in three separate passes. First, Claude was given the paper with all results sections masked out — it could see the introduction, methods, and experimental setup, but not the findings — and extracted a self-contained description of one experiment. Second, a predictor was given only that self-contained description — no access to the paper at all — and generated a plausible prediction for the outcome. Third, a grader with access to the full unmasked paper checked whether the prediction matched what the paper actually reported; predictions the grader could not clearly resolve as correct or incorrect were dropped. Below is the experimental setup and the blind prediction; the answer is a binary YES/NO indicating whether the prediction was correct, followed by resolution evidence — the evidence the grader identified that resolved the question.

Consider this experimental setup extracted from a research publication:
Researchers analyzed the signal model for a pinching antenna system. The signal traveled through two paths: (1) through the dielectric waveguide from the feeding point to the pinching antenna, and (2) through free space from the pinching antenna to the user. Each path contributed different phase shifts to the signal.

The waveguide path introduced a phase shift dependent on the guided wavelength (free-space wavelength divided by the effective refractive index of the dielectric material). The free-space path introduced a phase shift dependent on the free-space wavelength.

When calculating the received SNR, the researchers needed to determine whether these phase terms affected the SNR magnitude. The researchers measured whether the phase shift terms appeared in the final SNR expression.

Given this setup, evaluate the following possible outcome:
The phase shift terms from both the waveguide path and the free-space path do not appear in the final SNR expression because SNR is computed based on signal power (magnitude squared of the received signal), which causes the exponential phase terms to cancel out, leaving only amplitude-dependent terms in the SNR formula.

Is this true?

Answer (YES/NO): YES